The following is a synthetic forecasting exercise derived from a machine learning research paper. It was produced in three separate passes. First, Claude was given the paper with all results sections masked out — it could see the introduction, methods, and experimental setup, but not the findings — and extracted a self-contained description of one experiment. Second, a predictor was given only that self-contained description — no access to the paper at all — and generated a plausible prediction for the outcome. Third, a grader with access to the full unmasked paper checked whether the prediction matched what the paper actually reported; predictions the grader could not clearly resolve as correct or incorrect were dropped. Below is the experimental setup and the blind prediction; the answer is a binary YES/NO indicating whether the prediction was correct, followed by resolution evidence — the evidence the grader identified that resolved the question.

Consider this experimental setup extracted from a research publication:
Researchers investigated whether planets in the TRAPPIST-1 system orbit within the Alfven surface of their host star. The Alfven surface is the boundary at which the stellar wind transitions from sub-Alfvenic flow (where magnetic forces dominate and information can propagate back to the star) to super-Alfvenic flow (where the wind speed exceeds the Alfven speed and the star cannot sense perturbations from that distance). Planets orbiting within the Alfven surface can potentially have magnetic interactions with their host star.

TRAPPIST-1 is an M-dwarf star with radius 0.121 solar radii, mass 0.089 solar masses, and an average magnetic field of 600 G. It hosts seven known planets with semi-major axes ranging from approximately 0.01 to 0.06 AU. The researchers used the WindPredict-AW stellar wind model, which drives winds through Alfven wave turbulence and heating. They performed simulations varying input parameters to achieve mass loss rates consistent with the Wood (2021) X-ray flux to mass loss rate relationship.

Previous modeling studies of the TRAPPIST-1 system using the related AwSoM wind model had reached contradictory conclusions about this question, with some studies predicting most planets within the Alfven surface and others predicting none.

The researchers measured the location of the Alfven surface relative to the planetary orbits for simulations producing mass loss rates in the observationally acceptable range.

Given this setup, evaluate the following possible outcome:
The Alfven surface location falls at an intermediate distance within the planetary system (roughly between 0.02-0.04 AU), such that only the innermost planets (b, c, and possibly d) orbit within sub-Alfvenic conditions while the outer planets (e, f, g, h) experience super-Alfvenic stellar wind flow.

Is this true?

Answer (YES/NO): NO